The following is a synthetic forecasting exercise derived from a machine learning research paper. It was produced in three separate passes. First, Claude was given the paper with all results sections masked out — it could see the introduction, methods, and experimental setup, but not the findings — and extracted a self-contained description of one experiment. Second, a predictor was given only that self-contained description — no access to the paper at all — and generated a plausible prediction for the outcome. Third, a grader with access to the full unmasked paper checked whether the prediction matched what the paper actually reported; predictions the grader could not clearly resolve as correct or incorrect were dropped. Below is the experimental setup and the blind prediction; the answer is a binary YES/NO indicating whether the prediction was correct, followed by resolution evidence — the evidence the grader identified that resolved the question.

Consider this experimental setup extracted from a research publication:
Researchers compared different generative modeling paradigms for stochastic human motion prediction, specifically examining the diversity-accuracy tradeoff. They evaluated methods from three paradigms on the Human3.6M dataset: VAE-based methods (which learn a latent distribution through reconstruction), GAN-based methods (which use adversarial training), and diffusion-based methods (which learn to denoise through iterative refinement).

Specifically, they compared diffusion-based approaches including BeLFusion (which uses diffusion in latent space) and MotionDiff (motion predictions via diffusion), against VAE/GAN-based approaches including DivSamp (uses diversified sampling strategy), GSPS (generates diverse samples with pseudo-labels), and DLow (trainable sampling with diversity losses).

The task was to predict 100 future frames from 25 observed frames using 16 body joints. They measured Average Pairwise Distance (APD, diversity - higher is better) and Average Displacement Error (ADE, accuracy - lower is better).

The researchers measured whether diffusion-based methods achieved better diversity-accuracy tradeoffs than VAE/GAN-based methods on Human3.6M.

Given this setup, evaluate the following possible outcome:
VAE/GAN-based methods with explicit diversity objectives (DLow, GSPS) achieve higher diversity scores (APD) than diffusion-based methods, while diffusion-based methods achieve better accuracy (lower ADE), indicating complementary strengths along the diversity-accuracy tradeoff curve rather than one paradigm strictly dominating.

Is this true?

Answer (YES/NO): NO